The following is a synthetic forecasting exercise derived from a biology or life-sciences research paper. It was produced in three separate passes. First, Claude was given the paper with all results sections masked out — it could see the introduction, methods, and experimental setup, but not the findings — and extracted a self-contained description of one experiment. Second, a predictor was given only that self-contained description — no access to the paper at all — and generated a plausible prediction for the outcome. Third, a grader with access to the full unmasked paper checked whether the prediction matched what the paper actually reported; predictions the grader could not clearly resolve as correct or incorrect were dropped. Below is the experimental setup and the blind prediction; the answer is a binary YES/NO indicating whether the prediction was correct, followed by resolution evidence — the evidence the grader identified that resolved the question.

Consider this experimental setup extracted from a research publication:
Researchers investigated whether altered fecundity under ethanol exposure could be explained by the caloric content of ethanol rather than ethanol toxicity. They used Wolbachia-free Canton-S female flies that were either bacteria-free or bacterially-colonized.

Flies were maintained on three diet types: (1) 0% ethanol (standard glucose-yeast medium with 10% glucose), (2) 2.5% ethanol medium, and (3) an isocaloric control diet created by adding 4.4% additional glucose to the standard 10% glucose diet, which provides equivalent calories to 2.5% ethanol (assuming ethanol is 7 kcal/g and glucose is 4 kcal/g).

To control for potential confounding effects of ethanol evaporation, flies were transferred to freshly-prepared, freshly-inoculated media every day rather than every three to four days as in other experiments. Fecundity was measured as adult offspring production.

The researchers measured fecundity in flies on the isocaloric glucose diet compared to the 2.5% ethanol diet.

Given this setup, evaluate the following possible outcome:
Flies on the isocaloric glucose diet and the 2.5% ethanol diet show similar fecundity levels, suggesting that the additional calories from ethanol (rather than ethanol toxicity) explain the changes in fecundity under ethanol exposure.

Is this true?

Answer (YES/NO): NO